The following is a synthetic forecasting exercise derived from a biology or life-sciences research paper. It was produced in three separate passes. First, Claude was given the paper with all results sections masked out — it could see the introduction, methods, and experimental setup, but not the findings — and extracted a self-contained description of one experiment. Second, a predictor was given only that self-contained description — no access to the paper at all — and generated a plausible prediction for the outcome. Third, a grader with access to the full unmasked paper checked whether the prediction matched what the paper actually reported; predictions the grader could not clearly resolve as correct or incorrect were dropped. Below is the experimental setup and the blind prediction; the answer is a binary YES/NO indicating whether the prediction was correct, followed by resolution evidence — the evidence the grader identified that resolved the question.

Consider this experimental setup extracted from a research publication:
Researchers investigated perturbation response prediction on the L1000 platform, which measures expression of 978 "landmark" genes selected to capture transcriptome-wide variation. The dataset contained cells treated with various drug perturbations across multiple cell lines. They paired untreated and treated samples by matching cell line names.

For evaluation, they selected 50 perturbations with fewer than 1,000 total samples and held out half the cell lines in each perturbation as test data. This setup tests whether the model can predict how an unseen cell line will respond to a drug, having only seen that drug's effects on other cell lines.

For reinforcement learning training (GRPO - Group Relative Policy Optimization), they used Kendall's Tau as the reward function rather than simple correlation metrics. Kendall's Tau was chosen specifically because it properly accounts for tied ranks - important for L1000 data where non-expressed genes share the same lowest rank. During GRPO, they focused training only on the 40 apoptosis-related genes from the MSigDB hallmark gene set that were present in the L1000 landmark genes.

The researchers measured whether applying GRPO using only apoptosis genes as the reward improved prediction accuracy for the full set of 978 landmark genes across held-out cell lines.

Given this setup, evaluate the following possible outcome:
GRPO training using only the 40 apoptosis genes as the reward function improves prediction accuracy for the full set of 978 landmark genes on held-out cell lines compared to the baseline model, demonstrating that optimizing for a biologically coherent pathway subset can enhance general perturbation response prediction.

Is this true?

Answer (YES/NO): NO